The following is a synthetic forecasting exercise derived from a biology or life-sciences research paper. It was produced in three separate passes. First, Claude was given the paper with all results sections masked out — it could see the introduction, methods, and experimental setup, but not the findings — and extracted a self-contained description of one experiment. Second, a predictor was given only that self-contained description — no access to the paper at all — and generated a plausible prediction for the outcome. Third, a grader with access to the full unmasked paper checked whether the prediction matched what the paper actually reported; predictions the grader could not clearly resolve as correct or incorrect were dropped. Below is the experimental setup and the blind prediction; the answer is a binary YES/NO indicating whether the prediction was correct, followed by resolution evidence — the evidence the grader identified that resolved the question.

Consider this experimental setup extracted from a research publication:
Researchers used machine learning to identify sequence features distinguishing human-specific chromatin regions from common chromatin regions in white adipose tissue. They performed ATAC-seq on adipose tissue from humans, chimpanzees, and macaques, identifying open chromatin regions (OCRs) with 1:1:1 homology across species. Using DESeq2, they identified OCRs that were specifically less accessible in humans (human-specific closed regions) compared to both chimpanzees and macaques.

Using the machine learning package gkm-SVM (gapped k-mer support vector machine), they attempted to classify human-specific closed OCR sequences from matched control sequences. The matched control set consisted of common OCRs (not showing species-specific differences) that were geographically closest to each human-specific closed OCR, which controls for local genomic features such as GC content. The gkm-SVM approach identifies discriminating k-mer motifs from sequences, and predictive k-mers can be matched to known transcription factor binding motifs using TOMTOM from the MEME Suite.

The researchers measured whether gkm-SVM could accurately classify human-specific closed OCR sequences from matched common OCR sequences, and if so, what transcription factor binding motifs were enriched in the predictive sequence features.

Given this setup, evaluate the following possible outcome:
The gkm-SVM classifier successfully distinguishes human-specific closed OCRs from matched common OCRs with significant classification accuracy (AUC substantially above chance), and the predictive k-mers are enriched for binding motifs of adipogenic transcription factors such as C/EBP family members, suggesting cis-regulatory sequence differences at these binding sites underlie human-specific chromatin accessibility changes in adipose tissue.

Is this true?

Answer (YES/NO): NO